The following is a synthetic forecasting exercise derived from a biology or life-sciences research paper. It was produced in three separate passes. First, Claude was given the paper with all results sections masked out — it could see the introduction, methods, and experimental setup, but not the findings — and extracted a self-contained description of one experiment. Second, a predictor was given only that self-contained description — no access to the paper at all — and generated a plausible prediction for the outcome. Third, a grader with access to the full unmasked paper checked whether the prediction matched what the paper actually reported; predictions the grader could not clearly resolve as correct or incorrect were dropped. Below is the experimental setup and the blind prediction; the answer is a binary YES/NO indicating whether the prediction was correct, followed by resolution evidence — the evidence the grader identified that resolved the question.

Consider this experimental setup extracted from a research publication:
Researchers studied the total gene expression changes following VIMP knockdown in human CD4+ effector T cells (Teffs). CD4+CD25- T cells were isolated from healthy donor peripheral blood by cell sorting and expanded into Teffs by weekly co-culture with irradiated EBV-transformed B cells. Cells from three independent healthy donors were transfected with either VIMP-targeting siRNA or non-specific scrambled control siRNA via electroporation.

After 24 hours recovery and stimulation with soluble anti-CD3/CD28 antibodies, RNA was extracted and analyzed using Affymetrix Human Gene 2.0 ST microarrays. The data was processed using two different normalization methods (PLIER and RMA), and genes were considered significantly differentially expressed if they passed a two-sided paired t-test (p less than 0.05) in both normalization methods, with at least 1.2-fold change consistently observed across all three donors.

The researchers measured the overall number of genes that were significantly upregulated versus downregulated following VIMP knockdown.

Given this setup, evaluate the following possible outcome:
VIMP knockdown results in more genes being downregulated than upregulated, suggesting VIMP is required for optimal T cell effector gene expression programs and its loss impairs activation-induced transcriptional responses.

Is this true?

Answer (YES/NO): NO